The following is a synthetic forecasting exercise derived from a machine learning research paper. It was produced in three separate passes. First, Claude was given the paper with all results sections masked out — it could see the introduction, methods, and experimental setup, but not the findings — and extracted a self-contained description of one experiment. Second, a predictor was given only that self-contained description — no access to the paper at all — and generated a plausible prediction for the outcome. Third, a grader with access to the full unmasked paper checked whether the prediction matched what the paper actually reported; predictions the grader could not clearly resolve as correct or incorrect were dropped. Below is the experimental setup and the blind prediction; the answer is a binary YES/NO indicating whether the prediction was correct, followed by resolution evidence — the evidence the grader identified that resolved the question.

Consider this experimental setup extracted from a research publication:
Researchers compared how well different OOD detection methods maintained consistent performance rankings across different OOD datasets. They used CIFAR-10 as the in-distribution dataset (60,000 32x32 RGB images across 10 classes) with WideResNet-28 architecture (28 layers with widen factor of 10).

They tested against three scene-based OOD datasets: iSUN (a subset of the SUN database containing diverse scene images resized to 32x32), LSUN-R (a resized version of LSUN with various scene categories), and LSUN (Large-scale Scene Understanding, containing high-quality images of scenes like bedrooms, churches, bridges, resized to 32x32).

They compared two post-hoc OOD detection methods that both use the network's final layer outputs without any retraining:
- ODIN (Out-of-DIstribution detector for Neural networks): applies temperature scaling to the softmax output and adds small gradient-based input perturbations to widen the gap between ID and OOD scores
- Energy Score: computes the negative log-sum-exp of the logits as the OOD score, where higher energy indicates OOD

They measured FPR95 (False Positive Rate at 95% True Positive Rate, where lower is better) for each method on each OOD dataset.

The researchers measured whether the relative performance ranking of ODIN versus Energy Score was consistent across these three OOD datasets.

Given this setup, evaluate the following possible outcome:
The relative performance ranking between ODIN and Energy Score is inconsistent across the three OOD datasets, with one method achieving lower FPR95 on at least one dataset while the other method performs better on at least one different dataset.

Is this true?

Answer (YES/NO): YES